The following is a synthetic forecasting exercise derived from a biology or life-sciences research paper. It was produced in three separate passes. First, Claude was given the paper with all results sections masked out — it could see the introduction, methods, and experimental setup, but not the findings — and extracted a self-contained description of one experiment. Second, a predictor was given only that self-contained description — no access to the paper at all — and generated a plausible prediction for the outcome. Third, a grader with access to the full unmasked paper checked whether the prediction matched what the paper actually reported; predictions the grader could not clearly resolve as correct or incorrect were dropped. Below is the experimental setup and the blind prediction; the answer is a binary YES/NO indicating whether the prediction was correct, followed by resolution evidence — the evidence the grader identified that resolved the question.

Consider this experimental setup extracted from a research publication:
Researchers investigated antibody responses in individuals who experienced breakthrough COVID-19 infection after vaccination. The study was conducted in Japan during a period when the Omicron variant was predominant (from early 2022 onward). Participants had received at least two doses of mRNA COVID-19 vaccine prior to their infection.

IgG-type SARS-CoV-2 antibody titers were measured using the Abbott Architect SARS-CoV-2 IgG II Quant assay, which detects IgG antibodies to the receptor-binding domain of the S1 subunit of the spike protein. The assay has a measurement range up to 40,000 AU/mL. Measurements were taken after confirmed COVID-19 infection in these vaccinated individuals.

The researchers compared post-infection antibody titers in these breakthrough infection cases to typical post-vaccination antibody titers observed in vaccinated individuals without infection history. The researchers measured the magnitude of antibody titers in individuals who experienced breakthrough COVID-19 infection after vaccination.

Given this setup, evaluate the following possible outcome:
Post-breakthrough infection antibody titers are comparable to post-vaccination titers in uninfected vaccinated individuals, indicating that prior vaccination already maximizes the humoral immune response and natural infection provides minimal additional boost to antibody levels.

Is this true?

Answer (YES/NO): NO